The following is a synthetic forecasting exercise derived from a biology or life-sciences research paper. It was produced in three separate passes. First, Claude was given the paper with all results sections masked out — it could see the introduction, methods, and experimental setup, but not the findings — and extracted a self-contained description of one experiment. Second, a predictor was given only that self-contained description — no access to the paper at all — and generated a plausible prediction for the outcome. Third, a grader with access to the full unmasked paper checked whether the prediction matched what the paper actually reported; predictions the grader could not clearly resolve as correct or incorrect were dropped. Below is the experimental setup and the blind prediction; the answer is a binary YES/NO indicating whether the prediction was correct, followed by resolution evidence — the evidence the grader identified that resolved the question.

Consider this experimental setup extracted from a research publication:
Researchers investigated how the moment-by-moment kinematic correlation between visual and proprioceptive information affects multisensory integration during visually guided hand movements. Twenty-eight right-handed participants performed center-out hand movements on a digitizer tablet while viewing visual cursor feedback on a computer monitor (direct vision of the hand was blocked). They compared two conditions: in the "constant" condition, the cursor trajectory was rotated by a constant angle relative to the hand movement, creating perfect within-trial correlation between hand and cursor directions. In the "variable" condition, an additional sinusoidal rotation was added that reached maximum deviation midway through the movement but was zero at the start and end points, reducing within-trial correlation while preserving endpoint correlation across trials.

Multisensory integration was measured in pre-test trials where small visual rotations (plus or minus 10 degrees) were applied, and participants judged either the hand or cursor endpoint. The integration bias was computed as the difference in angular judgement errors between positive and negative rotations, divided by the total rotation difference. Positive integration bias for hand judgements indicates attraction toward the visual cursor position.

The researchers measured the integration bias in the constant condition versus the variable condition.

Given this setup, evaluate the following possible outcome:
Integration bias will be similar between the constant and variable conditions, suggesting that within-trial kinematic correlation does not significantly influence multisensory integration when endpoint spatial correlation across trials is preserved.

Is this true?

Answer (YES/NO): NO